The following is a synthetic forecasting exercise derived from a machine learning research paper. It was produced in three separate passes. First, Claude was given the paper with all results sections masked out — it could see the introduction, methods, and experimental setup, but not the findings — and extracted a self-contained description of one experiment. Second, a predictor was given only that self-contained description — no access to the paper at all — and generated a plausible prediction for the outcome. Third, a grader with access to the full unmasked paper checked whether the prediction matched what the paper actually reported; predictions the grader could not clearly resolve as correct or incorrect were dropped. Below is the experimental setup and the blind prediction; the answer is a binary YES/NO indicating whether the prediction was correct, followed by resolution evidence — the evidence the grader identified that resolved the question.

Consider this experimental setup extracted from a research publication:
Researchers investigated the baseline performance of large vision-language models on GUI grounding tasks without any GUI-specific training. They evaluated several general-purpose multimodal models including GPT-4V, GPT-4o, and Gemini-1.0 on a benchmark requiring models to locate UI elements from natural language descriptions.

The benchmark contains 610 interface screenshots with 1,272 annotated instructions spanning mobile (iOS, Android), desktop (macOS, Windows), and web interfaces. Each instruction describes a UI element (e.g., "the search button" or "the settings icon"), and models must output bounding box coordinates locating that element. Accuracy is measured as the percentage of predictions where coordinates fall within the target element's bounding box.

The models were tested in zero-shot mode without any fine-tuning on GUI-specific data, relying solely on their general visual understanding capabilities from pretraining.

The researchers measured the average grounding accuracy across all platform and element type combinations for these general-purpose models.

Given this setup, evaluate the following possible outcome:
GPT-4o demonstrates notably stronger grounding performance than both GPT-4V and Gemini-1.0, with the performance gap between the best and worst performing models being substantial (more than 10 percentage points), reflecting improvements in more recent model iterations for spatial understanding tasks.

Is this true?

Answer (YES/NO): NO